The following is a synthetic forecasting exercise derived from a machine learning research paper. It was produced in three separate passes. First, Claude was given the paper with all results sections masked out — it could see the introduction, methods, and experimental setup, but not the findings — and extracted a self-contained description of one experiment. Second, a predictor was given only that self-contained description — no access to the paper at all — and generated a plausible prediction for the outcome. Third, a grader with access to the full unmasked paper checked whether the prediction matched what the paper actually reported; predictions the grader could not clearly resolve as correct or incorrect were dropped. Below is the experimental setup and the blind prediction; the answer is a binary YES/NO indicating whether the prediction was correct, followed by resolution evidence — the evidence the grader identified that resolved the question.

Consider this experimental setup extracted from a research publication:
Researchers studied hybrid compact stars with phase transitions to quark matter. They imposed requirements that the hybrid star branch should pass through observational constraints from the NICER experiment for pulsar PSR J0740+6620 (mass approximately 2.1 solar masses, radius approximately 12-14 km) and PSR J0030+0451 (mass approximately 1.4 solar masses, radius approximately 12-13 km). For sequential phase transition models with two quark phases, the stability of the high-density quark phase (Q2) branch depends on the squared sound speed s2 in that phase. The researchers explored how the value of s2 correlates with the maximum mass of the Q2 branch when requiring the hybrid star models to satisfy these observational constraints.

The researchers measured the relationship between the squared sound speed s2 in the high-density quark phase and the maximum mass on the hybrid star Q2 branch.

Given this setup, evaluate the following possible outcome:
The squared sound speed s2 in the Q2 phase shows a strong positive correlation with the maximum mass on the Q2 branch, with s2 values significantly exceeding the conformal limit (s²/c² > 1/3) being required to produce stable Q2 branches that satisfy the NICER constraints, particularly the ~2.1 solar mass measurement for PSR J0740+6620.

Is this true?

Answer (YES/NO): YES